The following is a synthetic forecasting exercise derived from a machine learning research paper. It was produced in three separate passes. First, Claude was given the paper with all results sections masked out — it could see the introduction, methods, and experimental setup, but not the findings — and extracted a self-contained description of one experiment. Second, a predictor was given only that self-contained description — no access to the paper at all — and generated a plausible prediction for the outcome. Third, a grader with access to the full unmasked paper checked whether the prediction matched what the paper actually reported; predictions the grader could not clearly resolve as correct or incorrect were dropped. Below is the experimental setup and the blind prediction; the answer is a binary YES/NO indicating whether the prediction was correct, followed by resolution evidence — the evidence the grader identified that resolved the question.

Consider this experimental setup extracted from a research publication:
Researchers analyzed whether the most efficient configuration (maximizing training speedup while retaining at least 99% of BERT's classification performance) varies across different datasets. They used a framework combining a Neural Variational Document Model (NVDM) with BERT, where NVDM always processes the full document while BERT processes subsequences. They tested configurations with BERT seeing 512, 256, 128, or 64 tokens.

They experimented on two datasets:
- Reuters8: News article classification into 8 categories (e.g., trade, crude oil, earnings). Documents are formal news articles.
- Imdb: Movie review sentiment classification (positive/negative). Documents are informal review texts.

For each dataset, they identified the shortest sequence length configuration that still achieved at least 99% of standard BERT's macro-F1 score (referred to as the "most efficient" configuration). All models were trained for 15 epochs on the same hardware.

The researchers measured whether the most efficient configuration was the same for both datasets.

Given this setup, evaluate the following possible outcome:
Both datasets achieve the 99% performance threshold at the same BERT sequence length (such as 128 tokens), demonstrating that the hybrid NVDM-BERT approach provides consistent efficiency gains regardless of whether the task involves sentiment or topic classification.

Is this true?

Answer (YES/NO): NO